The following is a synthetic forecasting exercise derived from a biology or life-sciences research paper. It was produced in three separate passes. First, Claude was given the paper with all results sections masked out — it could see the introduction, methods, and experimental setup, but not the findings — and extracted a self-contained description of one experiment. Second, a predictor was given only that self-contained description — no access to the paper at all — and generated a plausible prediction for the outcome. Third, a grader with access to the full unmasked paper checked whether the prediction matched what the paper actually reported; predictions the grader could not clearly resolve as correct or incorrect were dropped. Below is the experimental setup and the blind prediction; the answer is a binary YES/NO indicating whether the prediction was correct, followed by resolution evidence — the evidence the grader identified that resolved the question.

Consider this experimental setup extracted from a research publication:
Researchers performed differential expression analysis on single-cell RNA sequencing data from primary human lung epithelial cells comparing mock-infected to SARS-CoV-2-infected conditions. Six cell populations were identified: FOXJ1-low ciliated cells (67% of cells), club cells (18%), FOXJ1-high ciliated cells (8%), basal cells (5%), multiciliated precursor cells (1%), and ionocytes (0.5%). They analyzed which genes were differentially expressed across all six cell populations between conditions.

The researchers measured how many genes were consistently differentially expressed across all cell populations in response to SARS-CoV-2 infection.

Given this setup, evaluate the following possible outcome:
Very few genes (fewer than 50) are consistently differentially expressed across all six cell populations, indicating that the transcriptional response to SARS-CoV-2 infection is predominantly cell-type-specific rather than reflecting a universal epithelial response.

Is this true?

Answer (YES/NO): YES